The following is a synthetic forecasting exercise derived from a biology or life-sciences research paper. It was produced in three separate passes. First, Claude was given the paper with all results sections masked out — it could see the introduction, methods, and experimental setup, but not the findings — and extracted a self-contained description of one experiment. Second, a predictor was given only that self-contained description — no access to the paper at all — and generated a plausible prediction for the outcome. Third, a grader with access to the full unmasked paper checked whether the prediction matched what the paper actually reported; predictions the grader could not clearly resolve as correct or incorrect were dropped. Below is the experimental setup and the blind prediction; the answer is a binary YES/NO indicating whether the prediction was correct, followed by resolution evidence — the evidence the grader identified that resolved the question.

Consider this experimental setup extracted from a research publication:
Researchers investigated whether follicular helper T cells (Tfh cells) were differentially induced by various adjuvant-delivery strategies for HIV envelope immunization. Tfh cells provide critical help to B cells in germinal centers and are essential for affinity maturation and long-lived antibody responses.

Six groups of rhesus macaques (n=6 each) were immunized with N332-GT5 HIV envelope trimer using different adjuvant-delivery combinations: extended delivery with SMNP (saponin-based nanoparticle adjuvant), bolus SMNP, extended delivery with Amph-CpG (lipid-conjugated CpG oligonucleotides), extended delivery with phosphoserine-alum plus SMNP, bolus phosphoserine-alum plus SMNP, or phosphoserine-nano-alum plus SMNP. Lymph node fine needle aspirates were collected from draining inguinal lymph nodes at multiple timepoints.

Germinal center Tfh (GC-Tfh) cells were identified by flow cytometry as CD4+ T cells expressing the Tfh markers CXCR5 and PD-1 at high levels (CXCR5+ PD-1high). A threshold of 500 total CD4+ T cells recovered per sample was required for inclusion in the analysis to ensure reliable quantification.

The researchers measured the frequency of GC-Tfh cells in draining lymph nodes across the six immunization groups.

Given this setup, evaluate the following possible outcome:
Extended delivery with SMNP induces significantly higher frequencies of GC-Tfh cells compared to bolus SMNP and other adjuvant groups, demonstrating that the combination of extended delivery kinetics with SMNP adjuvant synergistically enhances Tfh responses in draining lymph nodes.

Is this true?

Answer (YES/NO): NO